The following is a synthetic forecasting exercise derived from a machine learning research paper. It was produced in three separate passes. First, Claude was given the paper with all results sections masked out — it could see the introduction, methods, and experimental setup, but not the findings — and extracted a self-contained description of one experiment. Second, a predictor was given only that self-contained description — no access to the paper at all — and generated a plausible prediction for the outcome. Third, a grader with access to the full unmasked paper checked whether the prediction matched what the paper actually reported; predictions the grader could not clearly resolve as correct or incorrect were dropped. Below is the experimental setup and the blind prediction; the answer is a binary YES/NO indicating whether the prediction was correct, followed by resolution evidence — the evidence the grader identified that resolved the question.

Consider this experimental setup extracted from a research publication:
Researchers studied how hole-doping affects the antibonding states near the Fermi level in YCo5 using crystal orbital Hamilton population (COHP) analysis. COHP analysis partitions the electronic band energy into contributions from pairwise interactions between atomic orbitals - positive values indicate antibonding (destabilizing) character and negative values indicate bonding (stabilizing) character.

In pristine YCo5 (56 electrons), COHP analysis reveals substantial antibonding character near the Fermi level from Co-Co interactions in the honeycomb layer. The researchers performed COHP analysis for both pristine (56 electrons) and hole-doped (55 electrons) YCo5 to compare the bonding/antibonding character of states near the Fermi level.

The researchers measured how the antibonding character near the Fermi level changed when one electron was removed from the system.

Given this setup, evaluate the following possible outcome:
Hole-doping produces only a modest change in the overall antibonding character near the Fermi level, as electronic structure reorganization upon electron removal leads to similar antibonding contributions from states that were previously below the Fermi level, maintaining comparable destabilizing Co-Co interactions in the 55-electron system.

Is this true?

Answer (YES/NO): NO